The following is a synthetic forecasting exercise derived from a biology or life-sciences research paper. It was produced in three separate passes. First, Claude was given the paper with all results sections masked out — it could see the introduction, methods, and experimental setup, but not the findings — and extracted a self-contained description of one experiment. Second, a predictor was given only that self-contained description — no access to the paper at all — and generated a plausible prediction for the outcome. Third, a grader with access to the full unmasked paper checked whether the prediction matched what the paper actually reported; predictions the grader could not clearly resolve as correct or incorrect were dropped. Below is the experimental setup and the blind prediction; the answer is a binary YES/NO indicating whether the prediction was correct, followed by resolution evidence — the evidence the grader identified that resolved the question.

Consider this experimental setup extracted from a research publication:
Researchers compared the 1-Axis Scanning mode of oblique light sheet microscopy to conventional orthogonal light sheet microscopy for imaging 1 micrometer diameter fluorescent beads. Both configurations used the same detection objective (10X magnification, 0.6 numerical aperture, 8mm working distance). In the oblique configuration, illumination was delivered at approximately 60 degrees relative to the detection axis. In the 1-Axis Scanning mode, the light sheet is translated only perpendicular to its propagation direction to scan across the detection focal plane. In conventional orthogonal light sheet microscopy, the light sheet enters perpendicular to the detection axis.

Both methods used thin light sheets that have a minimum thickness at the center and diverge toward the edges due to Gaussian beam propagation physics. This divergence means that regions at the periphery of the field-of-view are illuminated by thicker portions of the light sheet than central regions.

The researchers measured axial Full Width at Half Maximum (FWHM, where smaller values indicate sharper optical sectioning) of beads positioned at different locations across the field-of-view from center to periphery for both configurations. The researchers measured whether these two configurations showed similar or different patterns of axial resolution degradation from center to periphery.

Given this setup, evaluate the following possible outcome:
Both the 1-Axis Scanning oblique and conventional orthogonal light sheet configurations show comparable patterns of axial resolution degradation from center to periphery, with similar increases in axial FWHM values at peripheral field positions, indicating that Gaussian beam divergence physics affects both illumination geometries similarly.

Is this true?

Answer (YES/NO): YES